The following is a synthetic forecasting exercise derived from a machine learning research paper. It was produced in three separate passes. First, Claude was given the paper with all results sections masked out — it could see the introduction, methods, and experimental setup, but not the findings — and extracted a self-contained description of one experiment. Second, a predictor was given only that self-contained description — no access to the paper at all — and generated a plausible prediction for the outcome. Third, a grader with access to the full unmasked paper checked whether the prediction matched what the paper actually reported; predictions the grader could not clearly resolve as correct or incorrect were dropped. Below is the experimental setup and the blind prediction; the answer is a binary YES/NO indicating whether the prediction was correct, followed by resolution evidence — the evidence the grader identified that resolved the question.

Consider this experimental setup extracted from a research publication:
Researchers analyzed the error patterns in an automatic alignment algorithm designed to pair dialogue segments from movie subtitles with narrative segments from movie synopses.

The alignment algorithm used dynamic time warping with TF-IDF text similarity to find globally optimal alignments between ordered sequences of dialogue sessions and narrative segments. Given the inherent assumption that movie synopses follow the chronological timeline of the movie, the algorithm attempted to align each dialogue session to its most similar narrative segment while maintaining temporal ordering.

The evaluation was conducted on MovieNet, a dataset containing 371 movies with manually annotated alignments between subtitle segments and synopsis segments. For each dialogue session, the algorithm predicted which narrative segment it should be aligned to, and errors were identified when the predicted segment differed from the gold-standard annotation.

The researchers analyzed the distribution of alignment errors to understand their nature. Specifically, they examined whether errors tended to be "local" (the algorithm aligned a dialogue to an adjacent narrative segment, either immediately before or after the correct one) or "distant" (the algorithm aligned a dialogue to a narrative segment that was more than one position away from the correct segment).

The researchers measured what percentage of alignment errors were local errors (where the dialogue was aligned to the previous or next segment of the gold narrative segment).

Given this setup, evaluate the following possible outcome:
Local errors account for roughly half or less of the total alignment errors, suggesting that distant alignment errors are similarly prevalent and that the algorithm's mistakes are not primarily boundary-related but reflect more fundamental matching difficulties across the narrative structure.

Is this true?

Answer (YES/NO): NO